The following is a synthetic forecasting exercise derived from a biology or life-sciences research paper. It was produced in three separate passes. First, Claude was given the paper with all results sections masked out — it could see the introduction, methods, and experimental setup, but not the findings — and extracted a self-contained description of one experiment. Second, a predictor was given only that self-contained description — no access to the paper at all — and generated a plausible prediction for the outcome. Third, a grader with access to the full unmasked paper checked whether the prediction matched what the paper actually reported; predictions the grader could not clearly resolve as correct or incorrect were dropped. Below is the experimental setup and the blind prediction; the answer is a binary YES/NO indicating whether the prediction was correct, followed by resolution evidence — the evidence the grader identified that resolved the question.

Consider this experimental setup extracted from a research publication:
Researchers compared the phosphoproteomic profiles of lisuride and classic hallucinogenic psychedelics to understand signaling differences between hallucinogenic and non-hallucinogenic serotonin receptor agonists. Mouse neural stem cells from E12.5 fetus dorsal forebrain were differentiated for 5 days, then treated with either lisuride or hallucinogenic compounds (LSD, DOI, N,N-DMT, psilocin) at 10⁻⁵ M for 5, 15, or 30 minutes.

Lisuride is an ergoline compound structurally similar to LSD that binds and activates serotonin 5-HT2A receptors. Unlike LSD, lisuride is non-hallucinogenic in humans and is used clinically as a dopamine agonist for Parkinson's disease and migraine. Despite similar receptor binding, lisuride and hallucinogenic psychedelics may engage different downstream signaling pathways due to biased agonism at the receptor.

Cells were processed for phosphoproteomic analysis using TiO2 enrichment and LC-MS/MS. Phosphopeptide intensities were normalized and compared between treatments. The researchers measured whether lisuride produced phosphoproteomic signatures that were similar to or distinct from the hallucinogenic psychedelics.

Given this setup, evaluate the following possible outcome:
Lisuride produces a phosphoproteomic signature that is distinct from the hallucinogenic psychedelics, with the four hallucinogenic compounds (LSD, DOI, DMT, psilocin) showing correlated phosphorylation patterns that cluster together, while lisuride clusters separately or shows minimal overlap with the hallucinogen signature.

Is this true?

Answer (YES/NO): YES